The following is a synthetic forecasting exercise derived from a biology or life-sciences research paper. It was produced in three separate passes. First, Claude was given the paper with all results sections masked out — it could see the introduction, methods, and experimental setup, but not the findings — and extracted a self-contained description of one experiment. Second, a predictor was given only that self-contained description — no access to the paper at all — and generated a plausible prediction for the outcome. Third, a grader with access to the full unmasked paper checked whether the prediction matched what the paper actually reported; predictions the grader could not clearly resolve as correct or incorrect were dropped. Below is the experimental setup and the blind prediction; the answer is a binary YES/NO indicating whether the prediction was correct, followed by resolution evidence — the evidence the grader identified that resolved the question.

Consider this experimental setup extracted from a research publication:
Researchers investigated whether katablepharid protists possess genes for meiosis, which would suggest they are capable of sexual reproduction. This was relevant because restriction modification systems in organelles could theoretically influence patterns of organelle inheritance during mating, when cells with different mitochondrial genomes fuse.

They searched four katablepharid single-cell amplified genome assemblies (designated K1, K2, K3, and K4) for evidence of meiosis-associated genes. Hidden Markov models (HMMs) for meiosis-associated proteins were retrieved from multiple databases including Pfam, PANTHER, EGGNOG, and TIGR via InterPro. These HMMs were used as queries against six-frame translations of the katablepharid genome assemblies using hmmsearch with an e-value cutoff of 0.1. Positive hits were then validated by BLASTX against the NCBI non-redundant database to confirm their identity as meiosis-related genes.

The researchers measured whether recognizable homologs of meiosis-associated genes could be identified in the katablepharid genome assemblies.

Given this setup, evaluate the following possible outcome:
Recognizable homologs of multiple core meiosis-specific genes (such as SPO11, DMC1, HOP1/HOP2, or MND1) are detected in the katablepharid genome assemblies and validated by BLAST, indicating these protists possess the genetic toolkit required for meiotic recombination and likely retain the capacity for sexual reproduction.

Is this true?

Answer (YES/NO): YES